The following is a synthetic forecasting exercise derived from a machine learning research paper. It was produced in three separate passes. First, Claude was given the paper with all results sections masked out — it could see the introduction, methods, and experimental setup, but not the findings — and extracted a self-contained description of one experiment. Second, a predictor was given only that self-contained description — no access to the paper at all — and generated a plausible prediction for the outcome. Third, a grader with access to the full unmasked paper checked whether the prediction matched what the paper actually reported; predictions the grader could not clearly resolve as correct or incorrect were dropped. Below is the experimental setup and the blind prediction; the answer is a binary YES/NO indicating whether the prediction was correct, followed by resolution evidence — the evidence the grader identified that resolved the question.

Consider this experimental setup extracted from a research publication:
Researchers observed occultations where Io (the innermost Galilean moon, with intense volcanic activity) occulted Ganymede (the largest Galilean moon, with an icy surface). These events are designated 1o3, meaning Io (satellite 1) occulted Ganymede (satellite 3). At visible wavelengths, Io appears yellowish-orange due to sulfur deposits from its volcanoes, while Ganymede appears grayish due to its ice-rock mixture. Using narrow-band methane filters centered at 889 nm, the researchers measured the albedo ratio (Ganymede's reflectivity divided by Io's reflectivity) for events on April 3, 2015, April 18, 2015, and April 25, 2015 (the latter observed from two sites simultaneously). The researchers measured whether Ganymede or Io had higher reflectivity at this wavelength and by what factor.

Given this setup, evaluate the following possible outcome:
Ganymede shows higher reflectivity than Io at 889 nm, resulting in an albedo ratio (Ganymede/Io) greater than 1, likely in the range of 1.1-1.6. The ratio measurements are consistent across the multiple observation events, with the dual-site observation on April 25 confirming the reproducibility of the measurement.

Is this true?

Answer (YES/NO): NO